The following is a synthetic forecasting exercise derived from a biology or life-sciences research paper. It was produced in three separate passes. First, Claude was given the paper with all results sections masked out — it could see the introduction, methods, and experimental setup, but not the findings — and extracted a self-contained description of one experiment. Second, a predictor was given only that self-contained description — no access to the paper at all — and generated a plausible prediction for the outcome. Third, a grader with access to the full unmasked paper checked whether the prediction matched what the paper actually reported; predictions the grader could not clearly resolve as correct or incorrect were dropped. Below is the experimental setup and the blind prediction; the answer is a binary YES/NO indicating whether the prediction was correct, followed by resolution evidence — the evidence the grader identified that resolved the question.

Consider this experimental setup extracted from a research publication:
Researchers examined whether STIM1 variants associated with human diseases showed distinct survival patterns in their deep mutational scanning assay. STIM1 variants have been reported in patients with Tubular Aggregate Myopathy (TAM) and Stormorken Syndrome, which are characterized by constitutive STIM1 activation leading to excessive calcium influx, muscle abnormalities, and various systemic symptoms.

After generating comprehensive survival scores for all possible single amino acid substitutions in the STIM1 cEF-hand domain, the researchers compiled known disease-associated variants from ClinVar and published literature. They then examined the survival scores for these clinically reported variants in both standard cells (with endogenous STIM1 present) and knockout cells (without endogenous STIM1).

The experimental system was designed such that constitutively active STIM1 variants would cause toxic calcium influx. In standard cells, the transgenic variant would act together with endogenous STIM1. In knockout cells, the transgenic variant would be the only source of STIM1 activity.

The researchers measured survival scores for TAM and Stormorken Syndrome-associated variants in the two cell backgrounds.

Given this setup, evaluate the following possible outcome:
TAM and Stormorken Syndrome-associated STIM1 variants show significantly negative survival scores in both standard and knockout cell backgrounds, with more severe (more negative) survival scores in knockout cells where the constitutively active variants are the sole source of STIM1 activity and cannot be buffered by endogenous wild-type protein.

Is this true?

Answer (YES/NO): NO